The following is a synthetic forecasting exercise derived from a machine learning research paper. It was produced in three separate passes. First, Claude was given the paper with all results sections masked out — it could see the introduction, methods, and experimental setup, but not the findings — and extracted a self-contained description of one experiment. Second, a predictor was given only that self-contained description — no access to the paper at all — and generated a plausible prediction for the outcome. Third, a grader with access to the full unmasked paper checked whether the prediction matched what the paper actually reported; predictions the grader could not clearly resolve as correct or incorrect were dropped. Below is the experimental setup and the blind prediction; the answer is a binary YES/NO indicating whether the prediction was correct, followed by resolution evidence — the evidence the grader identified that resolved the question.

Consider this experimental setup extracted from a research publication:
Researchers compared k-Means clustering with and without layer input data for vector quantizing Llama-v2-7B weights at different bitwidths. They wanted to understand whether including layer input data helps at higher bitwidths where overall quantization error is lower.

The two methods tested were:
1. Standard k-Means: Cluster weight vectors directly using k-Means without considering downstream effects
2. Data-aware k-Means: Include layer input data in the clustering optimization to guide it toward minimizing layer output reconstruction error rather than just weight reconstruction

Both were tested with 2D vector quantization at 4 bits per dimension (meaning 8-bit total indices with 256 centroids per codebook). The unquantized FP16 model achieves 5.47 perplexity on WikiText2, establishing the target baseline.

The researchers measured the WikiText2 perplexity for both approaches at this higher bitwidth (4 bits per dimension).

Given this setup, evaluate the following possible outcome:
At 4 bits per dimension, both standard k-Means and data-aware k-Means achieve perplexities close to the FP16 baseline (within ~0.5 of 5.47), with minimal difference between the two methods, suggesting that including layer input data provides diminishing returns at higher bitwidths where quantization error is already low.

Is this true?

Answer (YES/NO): YES